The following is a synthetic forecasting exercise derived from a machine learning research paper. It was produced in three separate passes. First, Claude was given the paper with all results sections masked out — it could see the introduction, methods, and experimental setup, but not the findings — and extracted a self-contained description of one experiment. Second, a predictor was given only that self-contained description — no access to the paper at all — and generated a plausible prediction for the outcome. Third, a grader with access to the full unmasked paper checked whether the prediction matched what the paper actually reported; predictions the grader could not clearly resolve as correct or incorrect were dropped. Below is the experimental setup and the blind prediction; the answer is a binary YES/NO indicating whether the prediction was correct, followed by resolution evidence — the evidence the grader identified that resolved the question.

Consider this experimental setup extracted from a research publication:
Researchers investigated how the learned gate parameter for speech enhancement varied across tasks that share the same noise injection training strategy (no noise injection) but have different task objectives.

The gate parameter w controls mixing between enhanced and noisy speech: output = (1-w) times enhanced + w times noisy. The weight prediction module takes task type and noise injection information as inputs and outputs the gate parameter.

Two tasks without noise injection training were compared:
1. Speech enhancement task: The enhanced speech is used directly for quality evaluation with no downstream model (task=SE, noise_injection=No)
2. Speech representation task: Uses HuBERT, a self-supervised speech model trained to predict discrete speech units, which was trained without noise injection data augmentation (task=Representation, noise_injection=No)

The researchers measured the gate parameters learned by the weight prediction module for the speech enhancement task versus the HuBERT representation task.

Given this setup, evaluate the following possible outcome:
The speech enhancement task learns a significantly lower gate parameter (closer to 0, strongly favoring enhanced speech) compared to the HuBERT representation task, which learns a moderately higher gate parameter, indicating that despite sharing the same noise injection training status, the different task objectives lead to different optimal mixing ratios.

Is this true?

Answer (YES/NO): NO